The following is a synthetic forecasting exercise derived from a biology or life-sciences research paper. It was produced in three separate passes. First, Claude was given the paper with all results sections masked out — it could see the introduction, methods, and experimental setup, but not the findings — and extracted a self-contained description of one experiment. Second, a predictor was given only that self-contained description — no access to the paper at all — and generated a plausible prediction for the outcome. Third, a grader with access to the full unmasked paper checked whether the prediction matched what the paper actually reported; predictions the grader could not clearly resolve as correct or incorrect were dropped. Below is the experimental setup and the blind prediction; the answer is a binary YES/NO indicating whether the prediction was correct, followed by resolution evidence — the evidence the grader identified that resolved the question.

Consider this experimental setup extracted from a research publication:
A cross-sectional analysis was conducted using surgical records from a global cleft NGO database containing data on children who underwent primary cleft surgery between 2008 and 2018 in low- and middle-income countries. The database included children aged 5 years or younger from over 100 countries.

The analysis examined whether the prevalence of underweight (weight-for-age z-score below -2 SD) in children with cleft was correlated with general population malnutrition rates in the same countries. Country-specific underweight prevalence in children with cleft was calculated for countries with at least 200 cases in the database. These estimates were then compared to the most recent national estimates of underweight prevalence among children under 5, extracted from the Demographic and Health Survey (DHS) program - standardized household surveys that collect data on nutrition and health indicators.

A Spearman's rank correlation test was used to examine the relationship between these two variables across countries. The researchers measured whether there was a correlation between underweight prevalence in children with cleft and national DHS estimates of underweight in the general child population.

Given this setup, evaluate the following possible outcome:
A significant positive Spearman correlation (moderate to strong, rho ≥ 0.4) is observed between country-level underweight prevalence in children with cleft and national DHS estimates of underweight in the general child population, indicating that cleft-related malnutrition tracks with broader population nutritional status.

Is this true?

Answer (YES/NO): YES